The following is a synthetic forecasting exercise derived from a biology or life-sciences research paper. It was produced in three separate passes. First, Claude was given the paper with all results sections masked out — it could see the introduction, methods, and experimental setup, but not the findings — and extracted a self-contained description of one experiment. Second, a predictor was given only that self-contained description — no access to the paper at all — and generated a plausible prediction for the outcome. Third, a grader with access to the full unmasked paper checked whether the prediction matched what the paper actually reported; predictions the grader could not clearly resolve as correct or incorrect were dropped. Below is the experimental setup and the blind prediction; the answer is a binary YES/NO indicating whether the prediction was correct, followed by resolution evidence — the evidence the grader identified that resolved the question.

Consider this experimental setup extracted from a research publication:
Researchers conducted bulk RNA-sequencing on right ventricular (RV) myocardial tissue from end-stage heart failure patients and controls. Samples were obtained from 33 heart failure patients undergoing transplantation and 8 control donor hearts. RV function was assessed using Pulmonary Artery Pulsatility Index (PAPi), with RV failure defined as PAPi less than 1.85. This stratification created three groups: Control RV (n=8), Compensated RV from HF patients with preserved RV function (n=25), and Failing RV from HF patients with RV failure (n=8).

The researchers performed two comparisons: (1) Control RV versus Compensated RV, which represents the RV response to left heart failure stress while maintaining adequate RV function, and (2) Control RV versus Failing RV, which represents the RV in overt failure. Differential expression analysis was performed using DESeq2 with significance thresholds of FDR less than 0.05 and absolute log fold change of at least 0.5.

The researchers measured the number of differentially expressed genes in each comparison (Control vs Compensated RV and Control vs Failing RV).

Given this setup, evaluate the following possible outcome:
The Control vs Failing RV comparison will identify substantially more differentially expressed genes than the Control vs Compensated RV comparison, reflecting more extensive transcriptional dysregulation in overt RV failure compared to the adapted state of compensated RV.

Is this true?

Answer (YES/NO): NO